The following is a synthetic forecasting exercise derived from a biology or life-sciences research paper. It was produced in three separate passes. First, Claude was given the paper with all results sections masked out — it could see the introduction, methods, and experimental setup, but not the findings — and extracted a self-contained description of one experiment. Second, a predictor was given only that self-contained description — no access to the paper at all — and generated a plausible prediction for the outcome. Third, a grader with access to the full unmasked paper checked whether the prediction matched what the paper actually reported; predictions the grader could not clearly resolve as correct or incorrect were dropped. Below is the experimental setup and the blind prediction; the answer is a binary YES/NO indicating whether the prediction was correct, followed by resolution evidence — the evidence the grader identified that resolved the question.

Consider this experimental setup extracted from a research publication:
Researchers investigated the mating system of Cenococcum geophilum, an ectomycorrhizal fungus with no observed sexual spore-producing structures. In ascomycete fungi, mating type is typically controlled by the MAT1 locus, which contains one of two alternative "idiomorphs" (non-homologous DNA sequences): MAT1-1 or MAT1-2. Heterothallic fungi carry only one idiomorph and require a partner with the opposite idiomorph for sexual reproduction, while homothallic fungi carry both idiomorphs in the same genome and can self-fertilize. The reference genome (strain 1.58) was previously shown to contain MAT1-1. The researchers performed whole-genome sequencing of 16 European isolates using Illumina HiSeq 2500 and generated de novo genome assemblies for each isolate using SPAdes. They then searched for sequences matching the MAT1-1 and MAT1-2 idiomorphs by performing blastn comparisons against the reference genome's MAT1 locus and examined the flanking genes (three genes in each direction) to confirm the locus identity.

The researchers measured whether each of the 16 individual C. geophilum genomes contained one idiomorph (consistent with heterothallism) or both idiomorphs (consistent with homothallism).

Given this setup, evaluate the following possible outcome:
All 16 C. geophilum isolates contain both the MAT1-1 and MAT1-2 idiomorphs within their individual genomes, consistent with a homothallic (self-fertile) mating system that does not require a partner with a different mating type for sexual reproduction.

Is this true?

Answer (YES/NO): NO